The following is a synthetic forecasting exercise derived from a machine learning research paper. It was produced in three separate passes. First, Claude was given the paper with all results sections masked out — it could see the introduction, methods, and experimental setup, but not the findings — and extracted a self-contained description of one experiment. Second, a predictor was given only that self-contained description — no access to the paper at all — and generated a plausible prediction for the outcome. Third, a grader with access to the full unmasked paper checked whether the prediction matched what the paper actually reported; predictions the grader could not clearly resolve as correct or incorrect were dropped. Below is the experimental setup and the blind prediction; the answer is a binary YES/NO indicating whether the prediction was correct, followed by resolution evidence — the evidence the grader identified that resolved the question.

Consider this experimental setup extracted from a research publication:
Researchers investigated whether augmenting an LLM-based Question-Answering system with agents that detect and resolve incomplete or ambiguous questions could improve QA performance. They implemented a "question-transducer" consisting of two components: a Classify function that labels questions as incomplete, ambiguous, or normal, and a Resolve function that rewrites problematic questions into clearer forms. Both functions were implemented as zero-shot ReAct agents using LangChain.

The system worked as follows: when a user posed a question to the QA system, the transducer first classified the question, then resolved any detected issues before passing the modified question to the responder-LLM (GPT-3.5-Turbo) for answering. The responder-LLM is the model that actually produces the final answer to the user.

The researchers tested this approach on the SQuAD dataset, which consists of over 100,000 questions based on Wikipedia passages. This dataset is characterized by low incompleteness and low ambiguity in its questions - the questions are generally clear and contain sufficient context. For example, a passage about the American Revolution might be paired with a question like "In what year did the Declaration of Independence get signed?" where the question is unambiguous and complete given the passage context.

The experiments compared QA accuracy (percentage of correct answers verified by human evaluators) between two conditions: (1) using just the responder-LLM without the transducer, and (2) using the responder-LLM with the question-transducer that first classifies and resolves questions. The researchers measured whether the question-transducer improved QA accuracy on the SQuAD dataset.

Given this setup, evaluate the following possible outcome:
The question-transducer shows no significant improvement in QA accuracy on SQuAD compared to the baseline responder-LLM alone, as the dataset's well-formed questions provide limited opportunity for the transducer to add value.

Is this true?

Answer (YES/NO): YES